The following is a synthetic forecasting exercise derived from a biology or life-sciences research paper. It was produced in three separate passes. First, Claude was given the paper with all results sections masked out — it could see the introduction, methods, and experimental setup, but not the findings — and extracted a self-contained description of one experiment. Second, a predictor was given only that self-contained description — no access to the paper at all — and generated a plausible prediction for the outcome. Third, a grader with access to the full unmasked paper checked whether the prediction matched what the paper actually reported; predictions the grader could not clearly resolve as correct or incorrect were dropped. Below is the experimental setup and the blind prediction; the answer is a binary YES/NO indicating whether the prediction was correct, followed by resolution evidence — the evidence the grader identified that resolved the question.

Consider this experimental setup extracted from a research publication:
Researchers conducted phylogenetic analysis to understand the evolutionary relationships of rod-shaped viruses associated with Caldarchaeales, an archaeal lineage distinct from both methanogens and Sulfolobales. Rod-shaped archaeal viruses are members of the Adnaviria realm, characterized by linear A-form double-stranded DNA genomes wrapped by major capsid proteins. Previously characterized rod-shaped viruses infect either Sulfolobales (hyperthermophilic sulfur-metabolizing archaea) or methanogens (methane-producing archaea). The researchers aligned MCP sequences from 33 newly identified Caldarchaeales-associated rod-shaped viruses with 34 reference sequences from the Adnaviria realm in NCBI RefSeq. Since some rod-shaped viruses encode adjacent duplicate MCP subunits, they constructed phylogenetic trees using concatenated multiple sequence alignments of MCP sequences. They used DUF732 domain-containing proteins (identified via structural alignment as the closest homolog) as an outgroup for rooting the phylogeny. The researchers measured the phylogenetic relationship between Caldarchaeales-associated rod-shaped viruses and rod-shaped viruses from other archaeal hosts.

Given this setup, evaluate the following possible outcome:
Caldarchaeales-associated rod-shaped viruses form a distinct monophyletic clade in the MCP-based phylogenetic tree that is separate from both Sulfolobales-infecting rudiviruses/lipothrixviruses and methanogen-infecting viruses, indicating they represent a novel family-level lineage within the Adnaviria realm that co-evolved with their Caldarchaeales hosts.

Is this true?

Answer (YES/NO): NO